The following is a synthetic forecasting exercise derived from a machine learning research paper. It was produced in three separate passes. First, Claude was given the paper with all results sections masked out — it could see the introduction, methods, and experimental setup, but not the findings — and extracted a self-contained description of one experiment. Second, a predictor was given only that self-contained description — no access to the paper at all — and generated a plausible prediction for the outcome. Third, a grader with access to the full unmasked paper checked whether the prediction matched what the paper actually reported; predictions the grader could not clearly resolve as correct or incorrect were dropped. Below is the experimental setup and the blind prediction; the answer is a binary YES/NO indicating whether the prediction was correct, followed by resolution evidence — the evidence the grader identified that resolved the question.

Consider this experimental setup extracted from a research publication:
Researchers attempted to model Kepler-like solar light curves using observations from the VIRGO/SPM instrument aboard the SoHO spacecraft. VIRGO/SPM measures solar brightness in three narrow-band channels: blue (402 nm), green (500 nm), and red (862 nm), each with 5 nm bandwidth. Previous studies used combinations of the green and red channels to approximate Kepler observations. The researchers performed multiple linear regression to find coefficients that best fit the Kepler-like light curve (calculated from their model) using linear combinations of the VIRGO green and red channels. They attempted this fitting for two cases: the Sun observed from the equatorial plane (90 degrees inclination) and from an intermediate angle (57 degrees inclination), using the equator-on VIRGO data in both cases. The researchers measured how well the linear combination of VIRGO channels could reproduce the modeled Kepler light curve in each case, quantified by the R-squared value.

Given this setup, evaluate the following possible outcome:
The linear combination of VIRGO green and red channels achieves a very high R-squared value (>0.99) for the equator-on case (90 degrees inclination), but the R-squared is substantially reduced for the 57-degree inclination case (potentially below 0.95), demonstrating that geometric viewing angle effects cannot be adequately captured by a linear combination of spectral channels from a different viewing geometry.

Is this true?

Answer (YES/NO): YES